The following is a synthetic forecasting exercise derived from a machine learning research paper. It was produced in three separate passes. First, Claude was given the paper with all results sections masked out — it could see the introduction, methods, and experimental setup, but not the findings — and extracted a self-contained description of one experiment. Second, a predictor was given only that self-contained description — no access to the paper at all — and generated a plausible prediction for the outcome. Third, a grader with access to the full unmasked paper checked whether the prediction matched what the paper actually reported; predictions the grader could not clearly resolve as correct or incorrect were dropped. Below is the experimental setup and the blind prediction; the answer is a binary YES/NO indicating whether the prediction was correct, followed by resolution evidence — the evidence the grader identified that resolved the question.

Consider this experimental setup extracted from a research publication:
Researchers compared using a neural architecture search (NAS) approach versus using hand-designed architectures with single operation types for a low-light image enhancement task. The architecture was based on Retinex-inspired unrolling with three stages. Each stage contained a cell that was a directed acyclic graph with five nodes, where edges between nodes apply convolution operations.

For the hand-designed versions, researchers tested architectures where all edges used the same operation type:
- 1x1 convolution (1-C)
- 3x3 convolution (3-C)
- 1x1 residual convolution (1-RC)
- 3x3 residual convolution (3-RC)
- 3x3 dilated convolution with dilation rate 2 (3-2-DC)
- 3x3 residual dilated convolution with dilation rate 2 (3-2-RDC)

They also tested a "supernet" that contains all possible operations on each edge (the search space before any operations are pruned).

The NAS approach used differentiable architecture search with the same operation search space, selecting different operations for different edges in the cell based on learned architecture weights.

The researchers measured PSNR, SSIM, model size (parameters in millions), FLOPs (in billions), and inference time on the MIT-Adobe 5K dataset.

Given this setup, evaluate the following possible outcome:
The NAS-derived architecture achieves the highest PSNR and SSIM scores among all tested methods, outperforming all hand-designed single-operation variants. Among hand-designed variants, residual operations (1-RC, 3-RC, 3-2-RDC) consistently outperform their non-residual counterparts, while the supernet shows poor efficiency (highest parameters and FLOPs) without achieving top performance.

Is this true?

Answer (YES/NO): NO